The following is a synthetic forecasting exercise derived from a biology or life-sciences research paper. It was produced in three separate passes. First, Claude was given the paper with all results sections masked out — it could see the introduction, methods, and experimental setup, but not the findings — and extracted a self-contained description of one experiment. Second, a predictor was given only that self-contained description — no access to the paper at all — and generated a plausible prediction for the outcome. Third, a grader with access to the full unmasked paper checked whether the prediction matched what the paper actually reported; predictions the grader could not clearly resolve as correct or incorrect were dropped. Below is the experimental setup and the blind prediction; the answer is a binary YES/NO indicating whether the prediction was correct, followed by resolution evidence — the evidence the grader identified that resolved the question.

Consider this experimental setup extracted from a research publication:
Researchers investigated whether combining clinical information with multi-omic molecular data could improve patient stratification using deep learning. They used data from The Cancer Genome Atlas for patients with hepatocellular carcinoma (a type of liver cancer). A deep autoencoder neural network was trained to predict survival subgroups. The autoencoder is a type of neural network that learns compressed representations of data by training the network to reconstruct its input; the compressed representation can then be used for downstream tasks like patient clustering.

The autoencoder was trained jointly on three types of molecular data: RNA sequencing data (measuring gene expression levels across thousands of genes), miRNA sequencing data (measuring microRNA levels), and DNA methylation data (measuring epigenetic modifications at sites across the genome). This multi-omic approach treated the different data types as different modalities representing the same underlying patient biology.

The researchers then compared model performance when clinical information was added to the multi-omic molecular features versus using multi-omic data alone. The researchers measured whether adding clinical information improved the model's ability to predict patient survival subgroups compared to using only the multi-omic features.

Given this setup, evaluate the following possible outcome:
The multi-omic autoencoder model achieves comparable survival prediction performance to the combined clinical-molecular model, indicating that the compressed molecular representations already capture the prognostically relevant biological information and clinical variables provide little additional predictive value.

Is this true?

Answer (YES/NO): YES